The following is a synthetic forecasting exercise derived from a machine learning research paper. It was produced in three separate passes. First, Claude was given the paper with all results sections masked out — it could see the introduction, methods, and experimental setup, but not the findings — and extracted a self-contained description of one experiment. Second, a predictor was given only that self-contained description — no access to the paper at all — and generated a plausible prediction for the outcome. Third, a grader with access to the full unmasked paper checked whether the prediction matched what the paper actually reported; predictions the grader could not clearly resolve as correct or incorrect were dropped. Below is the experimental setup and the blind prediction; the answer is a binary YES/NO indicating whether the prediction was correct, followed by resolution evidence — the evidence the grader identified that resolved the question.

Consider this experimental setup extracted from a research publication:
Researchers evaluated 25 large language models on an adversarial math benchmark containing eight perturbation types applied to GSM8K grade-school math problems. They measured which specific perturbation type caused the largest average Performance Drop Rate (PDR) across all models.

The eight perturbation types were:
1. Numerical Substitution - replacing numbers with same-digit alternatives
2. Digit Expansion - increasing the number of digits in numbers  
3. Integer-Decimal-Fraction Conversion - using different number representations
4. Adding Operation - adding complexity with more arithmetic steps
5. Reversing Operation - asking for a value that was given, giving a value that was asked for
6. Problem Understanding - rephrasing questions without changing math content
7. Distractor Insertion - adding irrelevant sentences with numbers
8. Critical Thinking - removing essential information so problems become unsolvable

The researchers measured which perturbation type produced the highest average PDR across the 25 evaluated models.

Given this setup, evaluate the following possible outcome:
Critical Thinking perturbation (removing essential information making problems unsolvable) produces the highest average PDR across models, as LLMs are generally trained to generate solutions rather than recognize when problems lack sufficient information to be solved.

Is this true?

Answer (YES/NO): YES